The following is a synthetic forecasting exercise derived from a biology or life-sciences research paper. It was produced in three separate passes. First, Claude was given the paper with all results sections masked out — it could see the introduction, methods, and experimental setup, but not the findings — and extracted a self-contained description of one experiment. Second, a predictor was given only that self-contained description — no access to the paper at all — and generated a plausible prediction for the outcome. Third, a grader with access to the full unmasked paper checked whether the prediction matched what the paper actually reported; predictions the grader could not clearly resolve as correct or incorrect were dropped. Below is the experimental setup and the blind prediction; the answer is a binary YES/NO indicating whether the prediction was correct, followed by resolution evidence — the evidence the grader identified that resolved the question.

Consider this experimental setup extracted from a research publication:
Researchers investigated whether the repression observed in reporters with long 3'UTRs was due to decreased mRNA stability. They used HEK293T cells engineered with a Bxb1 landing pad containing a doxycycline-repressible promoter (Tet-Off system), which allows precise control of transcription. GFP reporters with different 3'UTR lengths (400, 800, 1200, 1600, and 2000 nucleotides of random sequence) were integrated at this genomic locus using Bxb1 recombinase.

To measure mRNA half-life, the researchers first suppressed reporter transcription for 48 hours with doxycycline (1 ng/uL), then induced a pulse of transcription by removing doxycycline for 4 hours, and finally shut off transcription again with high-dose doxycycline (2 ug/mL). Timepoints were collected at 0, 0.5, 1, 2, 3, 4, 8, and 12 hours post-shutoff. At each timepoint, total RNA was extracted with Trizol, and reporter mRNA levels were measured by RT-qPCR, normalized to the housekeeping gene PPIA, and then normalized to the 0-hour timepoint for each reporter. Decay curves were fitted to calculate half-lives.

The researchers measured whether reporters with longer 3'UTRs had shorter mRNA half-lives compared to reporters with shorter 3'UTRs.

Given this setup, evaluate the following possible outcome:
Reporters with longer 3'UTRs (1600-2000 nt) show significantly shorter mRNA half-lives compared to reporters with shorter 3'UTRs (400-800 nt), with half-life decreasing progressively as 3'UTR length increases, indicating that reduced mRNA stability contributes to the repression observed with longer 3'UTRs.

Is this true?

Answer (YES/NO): YES